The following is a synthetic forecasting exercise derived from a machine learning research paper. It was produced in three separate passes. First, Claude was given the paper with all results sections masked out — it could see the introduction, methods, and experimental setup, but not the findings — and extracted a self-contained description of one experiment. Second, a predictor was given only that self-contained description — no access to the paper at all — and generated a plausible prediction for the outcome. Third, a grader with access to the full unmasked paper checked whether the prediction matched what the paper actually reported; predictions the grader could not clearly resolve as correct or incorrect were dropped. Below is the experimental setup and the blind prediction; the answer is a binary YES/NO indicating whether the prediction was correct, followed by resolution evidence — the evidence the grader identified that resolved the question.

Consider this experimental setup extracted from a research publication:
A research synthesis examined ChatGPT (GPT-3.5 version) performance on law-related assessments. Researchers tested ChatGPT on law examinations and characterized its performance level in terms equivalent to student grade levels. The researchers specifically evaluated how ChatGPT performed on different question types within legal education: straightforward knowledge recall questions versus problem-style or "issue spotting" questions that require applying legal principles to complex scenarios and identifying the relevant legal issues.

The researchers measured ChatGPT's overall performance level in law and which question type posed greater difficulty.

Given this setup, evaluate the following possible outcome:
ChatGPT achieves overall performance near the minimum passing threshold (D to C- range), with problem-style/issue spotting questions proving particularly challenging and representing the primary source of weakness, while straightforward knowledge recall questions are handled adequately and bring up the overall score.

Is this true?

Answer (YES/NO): NO